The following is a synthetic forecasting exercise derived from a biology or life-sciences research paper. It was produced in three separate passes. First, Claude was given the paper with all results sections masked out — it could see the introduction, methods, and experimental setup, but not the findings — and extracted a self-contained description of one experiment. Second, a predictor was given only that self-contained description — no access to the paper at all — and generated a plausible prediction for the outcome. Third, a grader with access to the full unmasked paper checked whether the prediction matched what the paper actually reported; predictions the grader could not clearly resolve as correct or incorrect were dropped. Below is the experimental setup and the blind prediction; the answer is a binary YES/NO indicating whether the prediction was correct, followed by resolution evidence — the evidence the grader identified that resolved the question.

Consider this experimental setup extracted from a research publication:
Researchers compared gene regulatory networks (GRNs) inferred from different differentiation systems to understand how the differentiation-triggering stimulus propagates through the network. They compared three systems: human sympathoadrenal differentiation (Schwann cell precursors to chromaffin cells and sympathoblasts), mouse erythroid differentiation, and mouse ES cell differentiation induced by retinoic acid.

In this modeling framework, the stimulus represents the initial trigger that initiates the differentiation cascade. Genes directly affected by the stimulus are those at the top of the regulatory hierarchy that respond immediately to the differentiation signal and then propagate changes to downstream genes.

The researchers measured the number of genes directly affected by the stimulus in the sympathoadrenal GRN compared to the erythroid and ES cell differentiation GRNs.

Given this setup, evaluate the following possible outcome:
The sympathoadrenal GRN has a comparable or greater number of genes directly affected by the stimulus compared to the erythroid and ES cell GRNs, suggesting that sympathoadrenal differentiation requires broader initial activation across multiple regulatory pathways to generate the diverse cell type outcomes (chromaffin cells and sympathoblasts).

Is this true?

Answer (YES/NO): NO